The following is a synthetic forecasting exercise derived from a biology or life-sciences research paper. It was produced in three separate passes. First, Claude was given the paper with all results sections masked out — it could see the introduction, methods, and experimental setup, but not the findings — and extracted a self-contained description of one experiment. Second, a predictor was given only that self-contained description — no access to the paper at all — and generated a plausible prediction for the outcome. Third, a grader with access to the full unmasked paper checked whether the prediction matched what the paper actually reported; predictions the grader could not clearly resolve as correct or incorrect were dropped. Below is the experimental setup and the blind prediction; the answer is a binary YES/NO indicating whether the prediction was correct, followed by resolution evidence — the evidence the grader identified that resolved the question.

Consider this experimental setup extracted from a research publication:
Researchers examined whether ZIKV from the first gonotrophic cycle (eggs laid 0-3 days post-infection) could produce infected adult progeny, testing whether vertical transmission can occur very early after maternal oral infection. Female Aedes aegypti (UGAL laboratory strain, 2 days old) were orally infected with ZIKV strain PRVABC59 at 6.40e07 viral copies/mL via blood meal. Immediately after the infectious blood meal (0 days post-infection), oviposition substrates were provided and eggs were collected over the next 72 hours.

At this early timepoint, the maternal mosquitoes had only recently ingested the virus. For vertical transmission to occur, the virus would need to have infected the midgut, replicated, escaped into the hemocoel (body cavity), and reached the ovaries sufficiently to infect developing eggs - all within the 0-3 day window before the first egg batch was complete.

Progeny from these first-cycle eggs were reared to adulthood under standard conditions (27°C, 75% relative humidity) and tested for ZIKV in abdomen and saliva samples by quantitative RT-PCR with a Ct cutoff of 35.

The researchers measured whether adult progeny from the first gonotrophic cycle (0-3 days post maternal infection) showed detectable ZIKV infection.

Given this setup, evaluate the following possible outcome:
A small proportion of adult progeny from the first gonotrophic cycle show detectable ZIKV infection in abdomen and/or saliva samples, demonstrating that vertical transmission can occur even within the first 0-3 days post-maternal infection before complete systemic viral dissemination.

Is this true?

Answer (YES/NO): YES